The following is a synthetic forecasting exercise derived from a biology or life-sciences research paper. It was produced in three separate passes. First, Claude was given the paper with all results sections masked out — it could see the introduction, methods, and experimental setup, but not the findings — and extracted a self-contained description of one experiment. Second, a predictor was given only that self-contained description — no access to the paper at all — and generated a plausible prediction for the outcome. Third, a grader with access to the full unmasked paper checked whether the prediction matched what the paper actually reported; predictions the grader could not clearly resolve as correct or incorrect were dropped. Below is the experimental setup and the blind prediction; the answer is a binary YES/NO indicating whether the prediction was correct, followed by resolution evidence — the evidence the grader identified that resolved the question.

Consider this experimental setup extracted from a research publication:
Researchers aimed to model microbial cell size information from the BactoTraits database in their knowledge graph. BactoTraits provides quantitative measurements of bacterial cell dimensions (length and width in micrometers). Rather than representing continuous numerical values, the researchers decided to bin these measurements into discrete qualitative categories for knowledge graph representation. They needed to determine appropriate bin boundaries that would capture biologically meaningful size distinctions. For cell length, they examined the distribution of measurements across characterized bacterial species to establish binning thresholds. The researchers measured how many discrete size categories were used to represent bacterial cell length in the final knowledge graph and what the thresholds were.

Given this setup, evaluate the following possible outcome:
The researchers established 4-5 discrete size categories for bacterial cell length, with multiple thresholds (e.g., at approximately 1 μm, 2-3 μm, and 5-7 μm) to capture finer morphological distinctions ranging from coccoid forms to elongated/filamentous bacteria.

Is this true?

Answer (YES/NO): NO